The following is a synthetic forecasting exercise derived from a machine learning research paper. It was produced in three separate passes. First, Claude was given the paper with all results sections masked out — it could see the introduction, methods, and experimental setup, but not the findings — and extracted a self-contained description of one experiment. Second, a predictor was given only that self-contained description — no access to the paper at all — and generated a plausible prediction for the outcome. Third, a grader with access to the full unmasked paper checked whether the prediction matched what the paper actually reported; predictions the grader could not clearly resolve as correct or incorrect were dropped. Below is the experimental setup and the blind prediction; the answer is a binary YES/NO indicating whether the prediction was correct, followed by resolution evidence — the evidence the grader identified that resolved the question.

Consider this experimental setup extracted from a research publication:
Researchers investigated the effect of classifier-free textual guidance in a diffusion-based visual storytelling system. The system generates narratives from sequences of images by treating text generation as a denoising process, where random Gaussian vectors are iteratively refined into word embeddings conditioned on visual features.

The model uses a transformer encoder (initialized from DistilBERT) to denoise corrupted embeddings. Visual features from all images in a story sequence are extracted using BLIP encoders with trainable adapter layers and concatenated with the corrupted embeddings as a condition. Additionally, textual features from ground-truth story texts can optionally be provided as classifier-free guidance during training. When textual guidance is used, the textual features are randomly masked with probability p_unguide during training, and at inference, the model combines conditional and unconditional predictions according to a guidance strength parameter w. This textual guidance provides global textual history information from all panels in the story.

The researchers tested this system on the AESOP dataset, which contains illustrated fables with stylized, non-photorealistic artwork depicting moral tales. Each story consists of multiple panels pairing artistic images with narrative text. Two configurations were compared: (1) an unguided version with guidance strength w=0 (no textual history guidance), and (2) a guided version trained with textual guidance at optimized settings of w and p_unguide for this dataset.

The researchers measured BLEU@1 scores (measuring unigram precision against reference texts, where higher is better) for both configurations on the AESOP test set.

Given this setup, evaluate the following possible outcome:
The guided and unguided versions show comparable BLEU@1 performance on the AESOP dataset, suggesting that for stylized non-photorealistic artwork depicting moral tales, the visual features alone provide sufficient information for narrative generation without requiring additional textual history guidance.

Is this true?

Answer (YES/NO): NO